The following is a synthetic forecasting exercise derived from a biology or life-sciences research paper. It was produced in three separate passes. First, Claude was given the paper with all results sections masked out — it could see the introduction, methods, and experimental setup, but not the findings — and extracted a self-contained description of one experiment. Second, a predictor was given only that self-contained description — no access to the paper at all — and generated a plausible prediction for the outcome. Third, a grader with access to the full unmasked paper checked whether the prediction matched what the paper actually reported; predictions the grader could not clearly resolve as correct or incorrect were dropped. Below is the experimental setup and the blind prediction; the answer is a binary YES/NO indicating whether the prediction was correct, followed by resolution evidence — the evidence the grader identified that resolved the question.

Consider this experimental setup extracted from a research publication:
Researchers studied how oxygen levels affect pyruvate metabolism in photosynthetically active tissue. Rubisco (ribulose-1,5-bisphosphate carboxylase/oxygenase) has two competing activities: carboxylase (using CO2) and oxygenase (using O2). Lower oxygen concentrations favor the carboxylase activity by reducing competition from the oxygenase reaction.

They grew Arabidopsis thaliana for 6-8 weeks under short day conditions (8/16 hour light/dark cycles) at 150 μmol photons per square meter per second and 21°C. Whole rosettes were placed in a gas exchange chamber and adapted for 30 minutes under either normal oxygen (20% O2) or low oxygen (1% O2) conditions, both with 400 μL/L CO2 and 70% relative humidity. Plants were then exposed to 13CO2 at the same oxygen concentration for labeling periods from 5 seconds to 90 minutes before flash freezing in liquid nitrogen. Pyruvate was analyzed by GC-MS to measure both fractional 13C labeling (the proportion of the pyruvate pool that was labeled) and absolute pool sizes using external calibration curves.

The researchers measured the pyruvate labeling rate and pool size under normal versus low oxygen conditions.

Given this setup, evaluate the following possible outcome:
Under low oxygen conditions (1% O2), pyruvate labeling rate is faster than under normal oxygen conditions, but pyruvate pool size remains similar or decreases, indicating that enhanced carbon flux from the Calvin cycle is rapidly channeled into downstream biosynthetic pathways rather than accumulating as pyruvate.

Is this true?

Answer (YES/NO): NO